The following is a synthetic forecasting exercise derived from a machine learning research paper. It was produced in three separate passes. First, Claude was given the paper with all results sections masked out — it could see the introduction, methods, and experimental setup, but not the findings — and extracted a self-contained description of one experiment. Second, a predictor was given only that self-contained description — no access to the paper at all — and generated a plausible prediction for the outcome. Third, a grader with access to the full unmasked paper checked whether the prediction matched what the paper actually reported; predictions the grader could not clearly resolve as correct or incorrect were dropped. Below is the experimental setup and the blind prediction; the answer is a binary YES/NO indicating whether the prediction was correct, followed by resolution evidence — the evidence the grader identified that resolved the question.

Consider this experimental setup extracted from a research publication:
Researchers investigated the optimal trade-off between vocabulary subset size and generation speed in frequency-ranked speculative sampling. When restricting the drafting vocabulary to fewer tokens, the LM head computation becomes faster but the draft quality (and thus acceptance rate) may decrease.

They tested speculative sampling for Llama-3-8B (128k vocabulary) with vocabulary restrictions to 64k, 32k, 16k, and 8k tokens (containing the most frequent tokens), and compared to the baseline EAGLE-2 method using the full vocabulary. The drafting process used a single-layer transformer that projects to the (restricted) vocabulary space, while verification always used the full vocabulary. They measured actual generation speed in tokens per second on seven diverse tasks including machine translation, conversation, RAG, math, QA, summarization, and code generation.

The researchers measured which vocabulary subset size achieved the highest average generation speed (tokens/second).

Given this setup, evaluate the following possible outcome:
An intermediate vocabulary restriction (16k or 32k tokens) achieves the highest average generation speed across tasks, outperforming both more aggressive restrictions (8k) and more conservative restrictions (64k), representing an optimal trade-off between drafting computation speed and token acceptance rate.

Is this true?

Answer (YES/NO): YES